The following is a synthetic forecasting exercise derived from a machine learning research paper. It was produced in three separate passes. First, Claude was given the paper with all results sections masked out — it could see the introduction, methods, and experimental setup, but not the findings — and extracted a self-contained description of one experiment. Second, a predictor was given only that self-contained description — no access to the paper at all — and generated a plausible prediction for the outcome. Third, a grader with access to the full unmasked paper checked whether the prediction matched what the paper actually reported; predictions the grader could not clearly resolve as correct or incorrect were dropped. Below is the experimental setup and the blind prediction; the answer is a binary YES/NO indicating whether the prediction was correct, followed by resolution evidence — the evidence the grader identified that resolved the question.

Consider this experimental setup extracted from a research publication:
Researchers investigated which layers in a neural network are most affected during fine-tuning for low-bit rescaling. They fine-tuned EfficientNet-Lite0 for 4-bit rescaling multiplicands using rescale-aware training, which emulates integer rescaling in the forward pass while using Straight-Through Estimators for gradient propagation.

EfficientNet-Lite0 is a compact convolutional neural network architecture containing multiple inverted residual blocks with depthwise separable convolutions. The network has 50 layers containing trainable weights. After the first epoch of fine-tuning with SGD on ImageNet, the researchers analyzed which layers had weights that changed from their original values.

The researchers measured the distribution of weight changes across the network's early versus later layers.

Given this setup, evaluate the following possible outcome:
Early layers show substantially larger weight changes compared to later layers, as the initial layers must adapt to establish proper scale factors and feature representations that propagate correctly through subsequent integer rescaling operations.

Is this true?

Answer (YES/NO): NO